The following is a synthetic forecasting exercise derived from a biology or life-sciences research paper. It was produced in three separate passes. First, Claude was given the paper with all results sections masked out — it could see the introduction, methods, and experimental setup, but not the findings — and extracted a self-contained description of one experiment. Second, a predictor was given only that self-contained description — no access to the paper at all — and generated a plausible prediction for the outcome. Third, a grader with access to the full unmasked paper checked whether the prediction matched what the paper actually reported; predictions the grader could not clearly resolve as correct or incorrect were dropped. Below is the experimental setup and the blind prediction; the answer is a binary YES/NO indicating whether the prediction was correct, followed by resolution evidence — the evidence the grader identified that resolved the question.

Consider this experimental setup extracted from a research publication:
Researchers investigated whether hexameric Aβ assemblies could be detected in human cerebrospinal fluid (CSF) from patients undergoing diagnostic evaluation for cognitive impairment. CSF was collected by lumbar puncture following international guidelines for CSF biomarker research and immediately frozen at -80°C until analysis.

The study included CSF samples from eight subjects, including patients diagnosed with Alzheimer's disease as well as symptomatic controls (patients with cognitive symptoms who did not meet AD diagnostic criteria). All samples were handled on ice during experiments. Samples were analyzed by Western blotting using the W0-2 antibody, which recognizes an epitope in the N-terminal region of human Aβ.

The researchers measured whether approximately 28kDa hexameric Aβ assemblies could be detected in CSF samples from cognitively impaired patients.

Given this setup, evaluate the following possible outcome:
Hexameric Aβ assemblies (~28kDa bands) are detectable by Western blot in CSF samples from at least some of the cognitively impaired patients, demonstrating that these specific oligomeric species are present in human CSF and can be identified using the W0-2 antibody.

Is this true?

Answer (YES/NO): YES